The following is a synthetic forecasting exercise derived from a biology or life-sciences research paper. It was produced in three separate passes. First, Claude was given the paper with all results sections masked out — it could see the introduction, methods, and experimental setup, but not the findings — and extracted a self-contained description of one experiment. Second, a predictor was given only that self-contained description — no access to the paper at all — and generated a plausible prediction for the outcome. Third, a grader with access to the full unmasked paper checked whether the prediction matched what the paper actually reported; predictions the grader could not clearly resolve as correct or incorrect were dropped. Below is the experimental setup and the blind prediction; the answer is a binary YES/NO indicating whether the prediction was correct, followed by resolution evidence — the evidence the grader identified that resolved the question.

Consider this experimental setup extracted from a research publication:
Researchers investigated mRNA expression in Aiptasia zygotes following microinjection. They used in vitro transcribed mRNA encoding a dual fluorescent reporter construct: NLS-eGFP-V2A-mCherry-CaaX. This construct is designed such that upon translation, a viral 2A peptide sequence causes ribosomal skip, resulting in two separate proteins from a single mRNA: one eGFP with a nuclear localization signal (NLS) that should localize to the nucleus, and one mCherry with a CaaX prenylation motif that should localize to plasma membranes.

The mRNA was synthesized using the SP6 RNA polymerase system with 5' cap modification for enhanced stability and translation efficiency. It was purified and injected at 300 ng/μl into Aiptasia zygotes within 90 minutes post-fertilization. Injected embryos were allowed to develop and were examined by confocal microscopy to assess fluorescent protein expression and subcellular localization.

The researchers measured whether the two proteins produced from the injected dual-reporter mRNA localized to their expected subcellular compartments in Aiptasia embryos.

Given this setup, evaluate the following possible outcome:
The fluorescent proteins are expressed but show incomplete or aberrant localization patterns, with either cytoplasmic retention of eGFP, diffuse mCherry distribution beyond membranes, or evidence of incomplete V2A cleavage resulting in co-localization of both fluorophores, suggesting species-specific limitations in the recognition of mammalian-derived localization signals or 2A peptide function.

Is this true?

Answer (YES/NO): NO